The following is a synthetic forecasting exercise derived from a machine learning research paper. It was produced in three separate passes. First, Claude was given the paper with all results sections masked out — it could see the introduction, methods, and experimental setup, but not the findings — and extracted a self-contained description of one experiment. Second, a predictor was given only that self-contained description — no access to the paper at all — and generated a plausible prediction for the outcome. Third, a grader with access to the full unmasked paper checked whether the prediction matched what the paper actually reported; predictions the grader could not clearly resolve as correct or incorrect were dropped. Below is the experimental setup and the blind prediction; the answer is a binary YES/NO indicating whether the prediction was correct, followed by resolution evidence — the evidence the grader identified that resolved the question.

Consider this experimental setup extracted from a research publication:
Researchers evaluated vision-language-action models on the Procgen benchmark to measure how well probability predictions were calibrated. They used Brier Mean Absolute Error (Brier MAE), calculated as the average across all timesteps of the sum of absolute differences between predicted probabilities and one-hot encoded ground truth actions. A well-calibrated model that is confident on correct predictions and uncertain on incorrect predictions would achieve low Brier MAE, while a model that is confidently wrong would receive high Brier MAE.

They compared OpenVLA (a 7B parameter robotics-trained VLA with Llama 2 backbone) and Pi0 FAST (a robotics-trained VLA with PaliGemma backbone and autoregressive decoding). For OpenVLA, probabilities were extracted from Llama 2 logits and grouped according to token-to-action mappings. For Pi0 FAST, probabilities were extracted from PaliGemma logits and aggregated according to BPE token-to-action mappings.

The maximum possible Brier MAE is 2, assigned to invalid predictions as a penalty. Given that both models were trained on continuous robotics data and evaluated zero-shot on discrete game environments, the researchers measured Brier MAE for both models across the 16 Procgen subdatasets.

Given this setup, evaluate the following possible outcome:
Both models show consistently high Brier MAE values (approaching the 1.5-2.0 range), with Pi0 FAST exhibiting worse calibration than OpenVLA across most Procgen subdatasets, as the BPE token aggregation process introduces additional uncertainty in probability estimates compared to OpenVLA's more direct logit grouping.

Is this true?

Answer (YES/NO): NO